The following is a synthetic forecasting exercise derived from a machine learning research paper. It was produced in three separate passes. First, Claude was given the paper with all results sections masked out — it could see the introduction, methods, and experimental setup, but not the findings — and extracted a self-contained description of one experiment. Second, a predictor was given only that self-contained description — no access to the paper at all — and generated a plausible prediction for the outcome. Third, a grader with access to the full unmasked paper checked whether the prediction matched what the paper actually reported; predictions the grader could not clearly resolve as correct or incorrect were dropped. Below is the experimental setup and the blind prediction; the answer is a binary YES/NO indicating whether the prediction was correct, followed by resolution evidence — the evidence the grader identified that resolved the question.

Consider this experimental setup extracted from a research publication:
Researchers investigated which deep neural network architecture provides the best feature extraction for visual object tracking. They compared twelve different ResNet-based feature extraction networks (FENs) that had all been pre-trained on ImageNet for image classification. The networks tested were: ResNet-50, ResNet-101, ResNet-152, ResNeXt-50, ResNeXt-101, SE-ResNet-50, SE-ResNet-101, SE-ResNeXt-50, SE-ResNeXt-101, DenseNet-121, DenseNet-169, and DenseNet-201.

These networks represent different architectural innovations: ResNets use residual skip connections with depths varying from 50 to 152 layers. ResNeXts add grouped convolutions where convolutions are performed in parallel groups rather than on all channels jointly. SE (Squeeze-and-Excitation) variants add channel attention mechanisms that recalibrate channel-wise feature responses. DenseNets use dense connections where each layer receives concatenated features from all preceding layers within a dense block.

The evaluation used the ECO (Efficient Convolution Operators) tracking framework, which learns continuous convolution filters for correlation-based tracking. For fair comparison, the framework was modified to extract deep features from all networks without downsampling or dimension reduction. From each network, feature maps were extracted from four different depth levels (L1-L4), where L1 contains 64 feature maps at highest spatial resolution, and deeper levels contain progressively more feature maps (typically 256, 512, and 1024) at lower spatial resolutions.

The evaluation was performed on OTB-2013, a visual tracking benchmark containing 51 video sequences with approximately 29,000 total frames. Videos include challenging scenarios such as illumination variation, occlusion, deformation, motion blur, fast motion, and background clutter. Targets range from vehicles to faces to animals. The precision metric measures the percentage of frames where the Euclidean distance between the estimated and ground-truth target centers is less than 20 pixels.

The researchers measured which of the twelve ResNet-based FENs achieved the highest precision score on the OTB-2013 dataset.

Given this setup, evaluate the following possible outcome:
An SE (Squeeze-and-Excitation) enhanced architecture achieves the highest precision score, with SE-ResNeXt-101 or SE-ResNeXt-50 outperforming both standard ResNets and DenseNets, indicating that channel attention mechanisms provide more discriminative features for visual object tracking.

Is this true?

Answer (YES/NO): NO